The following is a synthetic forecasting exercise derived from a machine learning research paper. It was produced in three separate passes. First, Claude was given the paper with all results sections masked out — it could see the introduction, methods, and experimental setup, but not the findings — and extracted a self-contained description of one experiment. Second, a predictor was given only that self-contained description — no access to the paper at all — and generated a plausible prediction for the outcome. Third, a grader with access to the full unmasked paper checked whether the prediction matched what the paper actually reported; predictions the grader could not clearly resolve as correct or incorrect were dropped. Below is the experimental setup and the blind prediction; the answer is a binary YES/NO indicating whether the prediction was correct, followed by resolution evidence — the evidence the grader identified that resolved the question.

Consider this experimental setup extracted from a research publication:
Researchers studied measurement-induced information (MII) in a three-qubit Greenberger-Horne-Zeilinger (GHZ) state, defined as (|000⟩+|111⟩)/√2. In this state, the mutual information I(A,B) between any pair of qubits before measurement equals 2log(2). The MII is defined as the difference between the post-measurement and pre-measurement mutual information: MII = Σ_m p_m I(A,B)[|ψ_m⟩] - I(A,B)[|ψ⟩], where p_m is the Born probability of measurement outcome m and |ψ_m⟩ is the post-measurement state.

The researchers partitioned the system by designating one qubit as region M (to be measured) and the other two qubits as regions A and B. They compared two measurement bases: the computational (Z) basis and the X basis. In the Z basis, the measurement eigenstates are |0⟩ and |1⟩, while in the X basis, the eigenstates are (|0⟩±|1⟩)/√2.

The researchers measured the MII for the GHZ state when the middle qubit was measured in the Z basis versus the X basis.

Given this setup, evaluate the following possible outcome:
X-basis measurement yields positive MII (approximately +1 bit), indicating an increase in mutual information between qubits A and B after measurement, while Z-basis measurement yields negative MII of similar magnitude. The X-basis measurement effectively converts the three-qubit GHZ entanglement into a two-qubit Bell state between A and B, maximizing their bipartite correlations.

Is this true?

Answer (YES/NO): NO